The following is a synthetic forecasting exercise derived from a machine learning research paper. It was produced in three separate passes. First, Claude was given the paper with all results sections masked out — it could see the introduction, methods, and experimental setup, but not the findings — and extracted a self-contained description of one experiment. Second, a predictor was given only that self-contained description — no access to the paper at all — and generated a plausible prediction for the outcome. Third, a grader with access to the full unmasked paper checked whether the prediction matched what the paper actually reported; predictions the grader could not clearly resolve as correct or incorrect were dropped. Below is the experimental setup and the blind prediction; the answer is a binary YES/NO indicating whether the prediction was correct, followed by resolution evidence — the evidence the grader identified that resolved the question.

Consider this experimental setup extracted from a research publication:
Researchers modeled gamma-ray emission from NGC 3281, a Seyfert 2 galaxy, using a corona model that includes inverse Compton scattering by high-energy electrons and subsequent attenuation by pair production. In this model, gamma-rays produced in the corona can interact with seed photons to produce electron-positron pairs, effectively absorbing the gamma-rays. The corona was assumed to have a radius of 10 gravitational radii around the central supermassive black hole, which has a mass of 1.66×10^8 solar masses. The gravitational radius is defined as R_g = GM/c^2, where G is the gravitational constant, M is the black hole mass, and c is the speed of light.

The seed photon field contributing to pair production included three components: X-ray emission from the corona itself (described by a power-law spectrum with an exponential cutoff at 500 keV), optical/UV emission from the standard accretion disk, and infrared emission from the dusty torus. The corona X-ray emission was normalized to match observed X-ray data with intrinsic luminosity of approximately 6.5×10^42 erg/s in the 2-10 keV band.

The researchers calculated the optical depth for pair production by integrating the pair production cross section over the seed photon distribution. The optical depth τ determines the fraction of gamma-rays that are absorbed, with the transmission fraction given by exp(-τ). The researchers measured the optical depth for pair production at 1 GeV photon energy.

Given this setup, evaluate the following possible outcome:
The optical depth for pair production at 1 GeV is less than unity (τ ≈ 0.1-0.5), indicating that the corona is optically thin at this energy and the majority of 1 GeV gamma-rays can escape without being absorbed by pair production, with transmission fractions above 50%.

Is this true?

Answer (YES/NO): NO